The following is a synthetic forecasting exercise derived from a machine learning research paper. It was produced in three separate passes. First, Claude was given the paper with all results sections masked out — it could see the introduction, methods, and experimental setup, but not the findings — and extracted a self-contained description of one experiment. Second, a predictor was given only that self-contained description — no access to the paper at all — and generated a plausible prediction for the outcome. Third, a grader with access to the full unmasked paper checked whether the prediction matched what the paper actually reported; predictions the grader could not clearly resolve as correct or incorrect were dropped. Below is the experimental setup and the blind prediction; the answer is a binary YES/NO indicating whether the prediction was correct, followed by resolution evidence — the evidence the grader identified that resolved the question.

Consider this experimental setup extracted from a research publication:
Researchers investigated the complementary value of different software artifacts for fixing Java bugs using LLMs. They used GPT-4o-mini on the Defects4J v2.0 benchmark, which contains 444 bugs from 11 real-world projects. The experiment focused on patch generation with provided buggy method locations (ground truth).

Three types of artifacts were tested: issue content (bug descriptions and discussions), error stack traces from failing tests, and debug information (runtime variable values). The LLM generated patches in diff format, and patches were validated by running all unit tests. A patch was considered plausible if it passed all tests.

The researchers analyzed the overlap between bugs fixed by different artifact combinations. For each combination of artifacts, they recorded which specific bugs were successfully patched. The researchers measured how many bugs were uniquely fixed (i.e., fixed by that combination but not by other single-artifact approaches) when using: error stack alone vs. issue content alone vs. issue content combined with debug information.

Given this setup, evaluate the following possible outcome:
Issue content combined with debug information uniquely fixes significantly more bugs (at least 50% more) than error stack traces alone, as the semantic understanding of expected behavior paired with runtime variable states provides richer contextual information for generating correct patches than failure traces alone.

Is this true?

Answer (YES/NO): NO